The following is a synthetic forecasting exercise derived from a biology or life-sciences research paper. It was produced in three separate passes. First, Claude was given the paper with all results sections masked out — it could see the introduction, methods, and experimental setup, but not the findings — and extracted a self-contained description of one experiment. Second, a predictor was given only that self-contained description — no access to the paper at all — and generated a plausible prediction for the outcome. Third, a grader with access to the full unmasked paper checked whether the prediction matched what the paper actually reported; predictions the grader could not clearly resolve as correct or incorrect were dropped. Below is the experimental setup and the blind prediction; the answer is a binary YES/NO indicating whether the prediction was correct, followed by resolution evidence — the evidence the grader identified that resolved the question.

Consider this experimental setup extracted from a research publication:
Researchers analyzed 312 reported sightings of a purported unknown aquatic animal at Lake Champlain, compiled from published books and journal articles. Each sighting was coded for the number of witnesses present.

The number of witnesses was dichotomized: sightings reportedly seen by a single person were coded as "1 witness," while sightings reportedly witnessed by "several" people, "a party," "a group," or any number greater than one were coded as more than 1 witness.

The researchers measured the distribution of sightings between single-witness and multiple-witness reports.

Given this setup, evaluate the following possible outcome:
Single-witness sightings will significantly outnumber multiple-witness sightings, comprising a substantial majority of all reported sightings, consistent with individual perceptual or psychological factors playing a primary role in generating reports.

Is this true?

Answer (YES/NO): NO